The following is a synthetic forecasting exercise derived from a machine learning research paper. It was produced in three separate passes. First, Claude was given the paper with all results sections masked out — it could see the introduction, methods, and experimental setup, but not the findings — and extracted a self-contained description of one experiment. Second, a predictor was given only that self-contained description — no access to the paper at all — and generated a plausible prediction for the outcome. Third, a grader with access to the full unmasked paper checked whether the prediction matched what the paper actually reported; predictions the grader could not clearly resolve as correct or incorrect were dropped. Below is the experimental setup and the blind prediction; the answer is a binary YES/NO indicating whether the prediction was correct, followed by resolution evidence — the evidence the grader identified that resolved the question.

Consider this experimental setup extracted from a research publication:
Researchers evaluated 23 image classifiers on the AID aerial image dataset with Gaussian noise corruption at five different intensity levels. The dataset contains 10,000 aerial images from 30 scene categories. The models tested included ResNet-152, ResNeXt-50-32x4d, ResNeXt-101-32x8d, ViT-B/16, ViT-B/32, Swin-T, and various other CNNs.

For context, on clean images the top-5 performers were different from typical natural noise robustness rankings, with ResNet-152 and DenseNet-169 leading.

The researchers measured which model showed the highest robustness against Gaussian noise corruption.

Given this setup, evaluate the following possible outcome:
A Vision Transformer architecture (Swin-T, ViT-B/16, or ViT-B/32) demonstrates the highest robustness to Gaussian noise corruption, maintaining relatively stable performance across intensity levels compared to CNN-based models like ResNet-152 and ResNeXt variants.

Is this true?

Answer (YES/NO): YES